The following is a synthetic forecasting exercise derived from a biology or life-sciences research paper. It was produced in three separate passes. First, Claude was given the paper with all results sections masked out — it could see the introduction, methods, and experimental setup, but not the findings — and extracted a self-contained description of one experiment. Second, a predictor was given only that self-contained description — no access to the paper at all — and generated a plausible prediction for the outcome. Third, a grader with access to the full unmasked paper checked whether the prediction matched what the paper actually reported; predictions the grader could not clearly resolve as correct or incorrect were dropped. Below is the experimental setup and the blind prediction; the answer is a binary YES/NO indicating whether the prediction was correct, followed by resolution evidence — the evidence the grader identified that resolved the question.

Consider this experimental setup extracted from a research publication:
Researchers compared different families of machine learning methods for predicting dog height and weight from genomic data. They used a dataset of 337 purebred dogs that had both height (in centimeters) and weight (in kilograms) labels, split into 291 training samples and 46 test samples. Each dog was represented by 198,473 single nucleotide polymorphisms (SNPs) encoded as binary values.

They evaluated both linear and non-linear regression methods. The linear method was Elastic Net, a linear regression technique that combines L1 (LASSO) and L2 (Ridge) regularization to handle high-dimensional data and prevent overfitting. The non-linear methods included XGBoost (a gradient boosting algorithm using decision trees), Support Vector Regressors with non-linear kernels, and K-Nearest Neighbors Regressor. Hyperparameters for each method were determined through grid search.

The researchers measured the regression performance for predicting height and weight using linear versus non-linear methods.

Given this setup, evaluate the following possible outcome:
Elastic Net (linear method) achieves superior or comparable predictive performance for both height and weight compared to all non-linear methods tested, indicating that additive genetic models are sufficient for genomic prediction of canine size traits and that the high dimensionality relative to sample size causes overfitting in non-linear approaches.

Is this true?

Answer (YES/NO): NO